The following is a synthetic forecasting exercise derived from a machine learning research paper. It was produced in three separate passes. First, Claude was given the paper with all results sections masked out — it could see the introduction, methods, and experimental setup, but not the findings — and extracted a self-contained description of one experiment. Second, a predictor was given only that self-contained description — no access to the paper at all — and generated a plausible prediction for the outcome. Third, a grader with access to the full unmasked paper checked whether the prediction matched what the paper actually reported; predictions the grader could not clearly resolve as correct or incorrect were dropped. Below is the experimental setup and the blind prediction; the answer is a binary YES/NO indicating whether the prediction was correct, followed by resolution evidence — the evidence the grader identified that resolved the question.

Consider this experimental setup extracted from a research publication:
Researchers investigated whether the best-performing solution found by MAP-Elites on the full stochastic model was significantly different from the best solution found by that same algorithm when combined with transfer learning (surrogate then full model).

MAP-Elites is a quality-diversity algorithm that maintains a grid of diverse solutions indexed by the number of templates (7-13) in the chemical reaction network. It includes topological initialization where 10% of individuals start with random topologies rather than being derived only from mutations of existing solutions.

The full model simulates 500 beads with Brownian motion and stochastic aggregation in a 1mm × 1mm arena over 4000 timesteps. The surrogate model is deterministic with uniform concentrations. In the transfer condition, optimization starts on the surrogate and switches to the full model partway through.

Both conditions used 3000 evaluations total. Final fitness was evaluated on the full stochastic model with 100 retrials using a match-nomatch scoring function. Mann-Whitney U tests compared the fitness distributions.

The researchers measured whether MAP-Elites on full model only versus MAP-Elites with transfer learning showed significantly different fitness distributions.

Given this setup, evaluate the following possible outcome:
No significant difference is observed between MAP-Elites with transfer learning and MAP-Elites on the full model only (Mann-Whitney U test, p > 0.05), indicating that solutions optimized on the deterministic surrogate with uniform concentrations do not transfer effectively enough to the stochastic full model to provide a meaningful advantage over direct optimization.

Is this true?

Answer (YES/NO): YES